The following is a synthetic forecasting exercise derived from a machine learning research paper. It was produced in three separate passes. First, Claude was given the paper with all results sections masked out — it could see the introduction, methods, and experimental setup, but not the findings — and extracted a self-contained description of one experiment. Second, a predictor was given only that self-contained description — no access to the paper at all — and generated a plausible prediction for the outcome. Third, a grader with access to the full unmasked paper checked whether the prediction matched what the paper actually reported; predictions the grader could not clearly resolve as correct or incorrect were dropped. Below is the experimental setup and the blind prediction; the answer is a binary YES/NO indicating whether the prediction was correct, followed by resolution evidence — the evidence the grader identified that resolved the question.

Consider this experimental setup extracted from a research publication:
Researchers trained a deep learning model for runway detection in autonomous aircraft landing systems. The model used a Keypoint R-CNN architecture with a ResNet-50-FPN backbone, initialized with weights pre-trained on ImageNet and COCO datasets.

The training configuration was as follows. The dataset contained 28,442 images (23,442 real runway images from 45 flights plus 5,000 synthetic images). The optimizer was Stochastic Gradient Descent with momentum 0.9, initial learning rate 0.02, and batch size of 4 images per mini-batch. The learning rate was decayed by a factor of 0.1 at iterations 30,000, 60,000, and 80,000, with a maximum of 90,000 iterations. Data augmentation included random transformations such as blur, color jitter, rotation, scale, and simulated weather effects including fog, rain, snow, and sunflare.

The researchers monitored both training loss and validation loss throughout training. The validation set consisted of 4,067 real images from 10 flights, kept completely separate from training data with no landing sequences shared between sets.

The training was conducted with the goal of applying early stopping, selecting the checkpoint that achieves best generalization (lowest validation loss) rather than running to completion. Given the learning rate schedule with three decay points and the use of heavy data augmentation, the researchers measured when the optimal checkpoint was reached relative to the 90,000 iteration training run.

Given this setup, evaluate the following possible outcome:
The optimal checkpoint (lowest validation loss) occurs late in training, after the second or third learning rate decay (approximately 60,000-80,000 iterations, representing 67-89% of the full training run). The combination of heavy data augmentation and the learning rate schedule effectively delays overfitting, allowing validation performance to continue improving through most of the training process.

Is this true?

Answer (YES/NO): NO